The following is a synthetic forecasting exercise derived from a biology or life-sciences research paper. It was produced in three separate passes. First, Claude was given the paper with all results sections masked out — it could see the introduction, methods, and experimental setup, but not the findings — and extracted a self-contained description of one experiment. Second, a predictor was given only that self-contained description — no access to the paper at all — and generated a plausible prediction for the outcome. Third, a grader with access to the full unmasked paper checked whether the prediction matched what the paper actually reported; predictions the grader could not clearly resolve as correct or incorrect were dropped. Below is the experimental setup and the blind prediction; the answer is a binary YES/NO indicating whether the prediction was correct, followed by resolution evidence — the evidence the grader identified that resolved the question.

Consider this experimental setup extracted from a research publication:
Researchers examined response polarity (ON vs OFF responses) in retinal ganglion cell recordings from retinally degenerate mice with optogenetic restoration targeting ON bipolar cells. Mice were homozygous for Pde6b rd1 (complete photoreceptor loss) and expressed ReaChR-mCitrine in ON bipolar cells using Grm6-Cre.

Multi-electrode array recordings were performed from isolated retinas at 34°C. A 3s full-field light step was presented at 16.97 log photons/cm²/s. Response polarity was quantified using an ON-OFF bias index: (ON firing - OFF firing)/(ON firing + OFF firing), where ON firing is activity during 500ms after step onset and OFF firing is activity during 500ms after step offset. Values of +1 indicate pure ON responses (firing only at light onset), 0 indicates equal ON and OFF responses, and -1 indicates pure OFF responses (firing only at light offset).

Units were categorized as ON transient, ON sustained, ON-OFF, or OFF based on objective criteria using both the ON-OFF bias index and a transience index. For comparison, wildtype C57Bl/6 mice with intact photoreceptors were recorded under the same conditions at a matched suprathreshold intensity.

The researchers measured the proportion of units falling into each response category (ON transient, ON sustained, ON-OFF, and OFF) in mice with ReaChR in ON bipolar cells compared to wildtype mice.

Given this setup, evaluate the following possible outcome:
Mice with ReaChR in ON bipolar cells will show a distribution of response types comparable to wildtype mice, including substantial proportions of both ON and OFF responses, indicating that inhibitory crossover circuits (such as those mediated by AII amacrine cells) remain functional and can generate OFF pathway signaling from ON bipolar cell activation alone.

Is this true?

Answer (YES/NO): YES